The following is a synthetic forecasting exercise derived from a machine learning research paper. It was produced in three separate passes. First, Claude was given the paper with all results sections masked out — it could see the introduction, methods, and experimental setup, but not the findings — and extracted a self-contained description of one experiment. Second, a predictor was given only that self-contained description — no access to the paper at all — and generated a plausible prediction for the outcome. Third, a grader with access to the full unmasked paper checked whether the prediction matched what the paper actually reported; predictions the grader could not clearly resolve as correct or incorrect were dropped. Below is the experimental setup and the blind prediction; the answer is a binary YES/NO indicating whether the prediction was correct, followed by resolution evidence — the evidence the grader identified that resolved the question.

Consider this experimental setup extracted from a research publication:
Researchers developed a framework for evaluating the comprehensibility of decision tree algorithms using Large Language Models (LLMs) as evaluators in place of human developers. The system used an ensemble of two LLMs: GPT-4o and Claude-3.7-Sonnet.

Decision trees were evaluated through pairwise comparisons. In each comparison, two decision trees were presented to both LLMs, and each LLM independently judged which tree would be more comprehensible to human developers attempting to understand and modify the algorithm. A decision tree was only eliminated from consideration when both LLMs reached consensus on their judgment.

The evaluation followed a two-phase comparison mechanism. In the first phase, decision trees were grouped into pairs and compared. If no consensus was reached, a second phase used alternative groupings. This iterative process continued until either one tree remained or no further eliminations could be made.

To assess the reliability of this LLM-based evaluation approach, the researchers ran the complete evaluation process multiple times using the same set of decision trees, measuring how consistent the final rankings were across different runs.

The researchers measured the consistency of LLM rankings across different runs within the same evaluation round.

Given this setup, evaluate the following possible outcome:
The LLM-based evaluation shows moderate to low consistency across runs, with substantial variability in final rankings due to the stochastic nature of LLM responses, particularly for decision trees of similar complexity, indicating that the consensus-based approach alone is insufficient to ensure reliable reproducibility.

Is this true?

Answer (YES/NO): NO